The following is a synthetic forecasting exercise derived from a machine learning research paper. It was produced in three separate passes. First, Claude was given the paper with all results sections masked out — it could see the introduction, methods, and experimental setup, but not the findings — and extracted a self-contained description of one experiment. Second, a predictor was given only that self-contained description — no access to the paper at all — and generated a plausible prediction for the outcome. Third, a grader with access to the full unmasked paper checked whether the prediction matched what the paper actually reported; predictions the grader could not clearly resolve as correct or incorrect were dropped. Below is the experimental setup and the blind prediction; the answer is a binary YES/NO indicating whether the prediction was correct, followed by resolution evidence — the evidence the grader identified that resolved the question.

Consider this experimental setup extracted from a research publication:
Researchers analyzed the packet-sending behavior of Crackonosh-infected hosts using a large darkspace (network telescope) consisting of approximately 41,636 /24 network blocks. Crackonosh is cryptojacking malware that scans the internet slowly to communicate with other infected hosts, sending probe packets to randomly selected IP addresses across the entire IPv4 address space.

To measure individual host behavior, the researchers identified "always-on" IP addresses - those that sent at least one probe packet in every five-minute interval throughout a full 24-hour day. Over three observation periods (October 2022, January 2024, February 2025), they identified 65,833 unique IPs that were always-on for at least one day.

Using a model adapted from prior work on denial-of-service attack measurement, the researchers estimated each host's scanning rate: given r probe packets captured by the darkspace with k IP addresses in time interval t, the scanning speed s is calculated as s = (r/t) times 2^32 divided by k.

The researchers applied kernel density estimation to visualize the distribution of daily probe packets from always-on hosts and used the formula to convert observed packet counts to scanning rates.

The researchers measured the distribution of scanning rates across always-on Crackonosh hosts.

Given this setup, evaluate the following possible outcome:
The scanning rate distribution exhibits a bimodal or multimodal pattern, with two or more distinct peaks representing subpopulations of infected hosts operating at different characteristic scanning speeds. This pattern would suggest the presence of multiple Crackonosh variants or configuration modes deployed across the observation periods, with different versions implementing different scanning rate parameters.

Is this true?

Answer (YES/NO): YES